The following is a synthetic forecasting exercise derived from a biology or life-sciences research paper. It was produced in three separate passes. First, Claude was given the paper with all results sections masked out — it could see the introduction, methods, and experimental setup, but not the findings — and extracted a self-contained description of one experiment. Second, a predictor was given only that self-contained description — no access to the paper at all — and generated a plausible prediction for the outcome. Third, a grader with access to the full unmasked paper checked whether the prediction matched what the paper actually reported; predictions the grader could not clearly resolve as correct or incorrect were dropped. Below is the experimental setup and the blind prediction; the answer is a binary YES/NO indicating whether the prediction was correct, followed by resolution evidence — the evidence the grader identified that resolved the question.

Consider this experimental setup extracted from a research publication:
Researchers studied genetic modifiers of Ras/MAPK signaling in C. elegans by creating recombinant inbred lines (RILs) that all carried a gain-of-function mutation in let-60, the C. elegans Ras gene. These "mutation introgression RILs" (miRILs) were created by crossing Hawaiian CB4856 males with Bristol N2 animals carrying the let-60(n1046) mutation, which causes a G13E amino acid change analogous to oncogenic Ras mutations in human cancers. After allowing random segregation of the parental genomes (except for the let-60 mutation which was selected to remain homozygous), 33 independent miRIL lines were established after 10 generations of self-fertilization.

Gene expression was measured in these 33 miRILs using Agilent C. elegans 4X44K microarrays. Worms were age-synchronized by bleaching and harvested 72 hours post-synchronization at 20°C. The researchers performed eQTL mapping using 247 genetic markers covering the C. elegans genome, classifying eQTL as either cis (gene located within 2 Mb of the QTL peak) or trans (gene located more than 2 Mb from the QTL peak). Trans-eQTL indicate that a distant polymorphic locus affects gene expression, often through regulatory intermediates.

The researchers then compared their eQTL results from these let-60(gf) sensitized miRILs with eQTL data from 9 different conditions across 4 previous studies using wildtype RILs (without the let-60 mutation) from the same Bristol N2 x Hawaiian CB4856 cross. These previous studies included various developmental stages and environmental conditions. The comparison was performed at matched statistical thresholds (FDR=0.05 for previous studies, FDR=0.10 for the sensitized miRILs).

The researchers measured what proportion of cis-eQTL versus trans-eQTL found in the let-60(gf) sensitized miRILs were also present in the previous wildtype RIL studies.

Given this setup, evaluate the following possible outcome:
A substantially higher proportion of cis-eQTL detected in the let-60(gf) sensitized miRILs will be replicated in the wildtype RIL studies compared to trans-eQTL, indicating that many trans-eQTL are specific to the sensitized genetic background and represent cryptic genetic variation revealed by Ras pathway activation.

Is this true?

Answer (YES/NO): YES